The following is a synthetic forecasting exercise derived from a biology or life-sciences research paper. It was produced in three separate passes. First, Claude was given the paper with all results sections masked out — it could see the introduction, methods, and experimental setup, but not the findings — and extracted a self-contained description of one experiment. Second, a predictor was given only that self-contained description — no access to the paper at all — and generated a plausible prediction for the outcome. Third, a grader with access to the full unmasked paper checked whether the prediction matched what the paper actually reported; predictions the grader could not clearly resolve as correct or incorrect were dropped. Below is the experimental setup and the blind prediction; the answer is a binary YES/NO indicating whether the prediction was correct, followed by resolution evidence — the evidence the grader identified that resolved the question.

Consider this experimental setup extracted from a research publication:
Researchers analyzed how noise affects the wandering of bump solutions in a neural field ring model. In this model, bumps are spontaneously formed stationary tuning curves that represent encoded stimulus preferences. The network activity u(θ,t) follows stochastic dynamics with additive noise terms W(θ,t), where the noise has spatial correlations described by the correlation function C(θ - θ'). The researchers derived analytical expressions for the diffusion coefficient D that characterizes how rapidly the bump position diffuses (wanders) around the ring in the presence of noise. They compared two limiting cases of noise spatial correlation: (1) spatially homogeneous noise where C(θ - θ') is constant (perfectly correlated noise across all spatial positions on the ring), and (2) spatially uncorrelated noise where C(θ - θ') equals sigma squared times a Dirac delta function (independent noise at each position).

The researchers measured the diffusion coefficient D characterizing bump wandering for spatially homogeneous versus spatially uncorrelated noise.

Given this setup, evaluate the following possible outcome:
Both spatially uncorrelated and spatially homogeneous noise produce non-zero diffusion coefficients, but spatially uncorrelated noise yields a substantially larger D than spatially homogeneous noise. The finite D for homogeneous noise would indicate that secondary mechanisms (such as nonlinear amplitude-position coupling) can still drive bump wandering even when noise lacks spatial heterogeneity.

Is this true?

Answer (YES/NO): NO